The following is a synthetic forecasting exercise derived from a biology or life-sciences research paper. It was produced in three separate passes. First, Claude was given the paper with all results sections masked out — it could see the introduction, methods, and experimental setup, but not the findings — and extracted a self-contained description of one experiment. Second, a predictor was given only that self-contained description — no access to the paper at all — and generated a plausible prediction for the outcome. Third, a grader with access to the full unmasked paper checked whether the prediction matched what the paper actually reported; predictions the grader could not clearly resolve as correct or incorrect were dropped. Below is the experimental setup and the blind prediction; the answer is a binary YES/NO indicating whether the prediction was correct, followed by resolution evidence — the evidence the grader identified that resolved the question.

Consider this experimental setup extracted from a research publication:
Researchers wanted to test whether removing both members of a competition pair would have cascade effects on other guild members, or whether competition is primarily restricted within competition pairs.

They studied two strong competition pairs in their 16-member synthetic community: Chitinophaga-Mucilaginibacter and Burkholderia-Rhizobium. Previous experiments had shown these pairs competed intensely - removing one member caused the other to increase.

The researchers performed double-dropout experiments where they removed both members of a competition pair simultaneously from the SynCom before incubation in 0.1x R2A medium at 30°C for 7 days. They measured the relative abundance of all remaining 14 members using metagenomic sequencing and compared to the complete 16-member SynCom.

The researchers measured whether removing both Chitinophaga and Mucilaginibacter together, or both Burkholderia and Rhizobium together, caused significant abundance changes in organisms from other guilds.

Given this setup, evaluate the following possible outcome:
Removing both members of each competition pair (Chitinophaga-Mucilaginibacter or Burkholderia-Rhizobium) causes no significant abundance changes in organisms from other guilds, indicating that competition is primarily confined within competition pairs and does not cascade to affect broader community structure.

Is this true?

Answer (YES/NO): YES